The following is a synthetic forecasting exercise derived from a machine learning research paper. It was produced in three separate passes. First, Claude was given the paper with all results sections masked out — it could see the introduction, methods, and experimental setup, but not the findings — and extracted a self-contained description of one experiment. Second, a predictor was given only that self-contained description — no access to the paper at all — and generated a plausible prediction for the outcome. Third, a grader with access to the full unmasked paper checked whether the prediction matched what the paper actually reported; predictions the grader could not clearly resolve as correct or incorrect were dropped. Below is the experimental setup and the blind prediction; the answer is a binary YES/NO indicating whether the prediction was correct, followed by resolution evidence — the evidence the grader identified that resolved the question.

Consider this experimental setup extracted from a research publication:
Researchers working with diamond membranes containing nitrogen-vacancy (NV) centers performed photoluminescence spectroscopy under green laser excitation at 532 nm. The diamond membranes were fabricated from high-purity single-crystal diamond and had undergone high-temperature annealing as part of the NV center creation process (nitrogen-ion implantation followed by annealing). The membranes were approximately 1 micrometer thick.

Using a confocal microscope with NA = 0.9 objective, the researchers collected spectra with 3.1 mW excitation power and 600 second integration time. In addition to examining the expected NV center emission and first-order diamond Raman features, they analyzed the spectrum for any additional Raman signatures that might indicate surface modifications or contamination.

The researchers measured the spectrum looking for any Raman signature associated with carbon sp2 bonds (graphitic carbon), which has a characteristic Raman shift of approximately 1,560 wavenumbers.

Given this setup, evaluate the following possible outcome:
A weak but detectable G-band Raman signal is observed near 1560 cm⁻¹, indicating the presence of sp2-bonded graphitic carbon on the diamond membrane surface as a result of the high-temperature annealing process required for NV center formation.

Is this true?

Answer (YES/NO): NO